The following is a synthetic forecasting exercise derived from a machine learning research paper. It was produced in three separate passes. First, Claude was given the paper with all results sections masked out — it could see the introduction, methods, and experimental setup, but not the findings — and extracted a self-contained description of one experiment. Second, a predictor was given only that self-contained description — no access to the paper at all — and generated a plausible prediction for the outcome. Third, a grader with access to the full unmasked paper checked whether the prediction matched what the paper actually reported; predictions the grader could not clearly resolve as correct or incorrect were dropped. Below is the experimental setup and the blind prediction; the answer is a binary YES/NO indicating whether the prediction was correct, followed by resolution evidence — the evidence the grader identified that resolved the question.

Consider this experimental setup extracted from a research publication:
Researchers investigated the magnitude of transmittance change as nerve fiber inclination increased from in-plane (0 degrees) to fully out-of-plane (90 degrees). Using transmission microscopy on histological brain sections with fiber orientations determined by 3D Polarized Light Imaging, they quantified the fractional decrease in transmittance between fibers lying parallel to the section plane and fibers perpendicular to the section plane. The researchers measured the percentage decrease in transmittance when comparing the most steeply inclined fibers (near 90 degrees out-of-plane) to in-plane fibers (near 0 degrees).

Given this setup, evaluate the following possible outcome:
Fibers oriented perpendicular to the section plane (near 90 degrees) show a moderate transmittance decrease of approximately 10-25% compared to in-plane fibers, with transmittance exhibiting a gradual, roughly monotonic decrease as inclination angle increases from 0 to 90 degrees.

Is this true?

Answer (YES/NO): NO